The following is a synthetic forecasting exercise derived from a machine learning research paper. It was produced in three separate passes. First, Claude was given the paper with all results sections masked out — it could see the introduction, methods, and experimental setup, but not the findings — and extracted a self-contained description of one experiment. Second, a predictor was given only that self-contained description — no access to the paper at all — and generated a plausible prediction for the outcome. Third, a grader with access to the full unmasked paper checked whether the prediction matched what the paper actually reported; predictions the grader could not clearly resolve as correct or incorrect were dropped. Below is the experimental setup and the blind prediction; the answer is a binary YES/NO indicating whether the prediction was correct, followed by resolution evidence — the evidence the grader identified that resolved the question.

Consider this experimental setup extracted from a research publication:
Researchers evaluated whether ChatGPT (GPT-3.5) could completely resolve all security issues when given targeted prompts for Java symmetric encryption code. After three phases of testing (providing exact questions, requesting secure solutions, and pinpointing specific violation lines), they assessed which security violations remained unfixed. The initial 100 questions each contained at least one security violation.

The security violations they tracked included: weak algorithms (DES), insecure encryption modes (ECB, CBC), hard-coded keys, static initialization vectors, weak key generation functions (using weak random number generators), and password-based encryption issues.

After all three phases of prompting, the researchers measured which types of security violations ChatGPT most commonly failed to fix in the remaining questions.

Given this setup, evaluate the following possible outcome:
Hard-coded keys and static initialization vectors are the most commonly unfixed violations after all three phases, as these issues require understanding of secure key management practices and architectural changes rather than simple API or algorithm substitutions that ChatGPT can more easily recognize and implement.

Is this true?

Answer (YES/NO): NO